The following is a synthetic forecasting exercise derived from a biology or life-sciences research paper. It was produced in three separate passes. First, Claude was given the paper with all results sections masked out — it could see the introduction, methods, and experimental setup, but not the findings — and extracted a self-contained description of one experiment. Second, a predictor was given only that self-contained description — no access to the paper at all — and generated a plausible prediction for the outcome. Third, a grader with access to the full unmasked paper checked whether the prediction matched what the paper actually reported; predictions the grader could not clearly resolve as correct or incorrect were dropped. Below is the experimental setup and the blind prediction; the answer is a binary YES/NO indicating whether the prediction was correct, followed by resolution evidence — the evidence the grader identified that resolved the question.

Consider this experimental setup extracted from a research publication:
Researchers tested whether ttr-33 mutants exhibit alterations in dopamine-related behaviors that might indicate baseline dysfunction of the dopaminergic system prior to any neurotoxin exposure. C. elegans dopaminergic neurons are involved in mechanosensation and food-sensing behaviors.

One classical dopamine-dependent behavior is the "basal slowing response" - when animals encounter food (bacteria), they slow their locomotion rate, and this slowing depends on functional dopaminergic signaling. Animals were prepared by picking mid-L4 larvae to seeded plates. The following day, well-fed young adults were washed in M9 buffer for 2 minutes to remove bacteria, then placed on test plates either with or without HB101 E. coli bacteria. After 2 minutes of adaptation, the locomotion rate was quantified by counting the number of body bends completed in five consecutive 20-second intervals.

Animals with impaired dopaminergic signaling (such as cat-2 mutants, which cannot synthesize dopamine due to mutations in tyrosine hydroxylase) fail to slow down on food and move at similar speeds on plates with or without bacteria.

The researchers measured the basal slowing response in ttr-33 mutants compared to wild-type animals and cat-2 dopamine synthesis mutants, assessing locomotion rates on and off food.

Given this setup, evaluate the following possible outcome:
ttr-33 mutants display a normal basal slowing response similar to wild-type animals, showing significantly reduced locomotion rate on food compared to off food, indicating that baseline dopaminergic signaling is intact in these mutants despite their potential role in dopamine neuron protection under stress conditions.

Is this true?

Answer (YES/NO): YES